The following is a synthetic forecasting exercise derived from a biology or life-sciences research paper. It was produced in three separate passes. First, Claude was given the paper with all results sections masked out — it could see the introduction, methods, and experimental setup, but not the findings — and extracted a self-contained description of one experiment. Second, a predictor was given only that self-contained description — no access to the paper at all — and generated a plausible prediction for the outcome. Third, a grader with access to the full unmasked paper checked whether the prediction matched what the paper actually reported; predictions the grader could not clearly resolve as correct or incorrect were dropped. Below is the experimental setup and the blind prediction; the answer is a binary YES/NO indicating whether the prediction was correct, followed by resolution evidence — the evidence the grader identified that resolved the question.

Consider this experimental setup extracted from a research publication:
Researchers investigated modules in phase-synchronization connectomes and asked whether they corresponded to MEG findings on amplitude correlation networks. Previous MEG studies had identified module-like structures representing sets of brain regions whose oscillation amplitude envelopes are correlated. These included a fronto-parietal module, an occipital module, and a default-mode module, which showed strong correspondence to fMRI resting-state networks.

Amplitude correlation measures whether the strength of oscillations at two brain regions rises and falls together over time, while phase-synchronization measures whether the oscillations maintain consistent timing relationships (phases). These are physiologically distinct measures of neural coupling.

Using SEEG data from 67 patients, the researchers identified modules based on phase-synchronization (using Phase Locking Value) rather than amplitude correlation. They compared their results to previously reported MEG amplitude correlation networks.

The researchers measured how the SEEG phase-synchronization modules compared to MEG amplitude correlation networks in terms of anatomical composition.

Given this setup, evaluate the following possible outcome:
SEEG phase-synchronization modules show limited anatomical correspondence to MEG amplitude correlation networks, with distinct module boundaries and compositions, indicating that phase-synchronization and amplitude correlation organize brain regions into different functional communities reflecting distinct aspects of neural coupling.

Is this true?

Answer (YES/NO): YES